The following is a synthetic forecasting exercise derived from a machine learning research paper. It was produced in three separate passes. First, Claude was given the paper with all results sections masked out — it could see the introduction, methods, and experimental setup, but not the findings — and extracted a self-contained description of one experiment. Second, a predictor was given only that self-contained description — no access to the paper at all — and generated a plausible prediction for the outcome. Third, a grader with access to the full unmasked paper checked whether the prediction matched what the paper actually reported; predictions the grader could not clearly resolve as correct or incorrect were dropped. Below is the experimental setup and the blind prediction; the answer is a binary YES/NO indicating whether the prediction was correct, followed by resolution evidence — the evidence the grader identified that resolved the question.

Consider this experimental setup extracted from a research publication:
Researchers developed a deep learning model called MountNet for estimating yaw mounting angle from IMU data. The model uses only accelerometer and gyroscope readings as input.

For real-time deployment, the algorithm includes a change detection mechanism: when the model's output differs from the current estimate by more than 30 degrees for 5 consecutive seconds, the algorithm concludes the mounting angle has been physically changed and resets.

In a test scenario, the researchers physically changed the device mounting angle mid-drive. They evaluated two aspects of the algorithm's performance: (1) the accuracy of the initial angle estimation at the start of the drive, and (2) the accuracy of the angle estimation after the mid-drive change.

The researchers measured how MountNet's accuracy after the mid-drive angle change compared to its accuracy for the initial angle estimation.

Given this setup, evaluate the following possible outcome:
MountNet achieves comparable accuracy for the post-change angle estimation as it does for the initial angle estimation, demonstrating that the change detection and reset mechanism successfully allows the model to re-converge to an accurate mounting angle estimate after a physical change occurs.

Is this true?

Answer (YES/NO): NO